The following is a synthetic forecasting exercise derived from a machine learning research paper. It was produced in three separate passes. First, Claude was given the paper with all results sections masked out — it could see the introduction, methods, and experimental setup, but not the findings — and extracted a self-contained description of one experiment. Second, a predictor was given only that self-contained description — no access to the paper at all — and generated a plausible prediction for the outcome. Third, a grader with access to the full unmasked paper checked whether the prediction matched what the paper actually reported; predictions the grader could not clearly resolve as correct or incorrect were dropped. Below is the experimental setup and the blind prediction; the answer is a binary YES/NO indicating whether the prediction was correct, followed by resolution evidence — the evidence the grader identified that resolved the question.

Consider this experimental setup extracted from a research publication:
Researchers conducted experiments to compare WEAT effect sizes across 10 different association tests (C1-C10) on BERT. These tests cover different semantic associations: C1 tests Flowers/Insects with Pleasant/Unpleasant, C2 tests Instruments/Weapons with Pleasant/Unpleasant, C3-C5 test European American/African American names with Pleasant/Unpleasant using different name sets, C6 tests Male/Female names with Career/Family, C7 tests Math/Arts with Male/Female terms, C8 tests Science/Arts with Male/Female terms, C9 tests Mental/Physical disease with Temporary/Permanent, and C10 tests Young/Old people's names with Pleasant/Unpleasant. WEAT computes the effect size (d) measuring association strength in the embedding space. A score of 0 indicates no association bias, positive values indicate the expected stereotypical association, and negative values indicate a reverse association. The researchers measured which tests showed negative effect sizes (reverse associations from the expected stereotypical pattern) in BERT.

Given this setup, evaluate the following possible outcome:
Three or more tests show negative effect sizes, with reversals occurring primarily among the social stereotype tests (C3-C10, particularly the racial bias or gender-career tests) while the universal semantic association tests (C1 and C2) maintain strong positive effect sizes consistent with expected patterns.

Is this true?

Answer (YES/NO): NO